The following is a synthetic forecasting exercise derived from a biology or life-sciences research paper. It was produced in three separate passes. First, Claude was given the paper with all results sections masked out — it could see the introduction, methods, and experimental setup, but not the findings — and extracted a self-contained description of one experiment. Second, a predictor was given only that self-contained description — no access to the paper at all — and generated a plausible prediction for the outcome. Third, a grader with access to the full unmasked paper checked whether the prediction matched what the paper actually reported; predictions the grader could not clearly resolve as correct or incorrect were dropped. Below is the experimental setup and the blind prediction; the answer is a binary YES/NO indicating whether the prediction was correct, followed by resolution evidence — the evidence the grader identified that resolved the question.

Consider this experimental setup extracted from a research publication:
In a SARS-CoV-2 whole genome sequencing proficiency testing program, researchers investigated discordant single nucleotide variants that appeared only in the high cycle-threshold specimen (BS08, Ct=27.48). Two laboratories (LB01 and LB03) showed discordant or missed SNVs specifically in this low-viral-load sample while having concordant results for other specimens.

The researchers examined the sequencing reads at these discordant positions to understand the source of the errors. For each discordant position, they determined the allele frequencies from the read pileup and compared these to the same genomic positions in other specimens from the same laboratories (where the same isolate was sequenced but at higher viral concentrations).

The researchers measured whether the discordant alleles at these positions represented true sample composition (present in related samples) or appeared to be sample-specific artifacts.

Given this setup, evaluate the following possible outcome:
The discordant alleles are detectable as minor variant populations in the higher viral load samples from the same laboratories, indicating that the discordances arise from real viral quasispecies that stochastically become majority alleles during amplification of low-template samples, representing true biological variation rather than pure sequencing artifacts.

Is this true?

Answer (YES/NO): NO